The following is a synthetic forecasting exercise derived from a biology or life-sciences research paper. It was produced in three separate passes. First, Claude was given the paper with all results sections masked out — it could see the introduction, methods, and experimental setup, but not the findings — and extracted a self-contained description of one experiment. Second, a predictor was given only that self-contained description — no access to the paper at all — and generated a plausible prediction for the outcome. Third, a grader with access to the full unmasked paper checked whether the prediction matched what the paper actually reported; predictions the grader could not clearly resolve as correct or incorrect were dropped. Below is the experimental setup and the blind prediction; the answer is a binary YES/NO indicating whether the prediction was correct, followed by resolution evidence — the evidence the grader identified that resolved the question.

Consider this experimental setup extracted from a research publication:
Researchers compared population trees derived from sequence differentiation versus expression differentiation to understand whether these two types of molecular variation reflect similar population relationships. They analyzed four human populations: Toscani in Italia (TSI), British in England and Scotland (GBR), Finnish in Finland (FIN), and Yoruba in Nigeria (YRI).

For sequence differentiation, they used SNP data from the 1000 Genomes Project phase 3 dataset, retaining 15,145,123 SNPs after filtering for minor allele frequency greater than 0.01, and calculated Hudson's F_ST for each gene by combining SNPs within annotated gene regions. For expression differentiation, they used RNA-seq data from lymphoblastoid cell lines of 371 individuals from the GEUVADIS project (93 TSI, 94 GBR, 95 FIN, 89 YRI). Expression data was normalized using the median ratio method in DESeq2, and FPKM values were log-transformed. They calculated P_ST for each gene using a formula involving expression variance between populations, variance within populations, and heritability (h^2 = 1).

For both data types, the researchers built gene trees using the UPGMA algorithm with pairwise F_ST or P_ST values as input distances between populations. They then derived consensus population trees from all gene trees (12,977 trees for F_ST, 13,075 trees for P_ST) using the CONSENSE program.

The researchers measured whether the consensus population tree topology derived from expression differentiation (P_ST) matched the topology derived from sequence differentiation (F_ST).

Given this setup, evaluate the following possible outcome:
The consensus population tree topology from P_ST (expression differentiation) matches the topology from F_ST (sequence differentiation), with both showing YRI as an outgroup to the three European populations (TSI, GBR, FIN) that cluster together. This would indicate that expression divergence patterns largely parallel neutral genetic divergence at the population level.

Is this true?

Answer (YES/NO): YES